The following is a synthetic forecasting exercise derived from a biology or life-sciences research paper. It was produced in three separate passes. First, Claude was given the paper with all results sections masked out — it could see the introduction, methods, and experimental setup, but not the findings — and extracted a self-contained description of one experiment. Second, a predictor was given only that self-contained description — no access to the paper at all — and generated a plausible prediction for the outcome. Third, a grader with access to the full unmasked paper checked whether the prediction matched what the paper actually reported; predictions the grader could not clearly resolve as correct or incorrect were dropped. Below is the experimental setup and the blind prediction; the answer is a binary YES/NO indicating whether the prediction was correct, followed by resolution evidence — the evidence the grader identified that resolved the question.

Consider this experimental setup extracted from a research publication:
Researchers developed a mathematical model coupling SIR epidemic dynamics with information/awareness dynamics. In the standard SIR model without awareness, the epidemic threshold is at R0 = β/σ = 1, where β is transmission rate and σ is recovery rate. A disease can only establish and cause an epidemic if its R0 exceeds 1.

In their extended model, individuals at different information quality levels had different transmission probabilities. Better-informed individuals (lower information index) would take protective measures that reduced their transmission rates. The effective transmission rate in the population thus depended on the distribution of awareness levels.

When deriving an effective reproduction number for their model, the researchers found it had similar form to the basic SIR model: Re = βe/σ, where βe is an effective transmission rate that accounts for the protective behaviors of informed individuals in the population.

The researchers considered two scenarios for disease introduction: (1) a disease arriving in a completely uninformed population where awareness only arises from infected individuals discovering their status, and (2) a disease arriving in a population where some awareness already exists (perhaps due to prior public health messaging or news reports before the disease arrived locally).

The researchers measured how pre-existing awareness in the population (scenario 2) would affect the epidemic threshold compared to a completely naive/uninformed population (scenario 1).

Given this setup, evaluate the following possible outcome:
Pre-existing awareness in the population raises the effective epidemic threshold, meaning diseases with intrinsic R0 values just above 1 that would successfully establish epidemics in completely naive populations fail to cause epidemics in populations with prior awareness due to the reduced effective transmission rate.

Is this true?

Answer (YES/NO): YES